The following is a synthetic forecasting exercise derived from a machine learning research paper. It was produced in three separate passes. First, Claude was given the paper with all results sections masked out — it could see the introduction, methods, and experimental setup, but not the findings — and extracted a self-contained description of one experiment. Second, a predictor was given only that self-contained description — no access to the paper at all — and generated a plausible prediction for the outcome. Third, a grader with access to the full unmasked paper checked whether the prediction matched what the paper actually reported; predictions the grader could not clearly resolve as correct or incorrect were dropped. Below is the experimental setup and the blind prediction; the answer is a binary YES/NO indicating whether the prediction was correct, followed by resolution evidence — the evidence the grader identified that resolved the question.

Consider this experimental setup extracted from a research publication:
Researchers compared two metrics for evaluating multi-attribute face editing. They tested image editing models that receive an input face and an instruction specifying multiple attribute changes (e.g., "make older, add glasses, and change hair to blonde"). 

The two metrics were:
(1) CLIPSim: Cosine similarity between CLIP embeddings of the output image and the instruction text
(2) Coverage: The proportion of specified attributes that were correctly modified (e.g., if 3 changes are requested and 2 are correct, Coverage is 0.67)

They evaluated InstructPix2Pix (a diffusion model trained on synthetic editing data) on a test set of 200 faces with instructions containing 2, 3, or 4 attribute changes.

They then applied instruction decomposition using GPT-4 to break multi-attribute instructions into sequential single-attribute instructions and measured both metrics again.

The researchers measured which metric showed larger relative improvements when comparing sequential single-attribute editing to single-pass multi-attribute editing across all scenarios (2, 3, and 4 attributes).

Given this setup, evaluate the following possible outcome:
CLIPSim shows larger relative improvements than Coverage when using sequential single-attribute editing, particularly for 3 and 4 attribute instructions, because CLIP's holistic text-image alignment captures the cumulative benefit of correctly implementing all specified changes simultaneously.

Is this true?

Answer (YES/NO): NO